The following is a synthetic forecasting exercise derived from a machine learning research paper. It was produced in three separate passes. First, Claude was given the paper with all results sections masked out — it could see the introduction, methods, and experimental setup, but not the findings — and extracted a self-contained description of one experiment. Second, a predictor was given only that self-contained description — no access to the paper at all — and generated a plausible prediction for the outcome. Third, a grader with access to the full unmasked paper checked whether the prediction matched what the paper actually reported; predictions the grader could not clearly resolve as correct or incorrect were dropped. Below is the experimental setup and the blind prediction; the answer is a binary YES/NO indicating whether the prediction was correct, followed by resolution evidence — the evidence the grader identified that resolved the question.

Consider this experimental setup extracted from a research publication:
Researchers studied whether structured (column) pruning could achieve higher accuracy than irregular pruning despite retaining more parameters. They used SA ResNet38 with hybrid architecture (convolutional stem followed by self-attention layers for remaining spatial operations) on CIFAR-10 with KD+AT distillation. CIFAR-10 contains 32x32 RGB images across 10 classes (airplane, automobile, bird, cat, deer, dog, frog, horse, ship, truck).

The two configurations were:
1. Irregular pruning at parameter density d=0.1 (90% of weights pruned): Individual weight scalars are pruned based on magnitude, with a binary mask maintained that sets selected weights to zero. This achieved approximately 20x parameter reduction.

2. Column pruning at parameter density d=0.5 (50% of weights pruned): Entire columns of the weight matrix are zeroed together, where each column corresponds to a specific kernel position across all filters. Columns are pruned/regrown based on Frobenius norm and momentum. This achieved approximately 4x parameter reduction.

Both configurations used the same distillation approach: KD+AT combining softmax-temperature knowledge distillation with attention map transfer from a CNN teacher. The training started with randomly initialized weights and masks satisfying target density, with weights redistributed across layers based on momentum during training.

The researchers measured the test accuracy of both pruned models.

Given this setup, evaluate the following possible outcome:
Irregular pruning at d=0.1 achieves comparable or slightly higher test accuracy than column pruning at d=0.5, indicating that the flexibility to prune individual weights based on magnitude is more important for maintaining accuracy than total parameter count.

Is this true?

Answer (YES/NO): NO